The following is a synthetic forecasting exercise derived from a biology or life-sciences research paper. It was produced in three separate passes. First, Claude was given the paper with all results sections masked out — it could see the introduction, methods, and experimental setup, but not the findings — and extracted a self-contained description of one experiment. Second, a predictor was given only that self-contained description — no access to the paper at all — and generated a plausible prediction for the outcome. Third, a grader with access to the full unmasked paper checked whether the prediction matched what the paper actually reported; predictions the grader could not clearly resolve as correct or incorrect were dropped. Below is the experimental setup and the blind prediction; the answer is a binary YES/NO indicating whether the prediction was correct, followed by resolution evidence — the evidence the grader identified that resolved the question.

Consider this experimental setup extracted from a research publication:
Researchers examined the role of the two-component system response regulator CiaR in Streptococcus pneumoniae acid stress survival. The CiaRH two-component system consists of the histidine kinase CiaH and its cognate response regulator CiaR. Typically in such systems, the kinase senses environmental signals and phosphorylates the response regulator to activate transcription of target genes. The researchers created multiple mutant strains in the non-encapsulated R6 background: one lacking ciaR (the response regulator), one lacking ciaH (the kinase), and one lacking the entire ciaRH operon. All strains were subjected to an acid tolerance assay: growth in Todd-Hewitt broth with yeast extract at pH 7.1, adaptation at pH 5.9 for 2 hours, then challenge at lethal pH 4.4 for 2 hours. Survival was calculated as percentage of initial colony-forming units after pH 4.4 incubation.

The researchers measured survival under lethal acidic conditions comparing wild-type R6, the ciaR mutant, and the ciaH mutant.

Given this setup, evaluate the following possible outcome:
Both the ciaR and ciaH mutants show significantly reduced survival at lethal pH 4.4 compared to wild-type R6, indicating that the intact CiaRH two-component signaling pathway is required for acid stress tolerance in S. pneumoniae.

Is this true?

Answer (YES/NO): NO